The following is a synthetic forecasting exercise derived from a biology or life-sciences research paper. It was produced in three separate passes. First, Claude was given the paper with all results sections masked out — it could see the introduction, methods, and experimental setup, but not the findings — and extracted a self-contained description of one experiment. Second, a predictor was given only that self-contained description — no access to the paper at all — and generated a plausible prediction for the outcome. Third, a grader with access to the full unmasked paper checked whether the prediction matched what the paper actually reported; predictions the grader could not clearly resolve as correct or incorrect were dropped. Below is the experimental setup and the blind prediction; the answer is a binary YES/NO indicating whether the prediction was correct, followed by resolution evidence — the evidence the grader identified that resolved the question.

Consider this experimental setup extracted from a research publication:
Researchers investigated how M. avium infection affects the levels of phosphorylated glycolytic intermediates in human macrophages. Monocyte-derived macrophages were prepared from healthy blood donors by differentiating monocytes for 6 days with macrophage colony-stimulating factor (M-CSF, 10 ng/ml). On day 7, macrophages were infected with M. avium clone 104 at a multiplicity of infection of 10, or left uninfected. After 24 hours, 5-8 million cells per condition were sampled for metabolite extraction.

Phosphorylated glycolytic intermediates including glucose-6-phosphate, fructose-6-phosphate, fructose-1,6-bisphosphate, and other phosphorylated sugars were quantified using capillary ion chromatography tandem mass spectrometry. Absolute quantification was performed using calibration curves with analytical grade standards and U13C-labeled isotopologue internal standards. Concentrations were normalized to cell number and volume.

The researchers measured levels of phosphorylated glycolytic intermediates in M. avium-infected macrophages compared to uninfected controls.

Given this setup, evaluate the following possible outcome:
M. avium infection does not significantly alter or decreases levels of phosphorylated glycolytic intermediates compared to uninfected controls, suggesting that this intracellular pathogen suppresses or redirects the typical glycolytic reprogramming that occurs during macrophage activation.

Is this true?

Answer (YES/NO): NO